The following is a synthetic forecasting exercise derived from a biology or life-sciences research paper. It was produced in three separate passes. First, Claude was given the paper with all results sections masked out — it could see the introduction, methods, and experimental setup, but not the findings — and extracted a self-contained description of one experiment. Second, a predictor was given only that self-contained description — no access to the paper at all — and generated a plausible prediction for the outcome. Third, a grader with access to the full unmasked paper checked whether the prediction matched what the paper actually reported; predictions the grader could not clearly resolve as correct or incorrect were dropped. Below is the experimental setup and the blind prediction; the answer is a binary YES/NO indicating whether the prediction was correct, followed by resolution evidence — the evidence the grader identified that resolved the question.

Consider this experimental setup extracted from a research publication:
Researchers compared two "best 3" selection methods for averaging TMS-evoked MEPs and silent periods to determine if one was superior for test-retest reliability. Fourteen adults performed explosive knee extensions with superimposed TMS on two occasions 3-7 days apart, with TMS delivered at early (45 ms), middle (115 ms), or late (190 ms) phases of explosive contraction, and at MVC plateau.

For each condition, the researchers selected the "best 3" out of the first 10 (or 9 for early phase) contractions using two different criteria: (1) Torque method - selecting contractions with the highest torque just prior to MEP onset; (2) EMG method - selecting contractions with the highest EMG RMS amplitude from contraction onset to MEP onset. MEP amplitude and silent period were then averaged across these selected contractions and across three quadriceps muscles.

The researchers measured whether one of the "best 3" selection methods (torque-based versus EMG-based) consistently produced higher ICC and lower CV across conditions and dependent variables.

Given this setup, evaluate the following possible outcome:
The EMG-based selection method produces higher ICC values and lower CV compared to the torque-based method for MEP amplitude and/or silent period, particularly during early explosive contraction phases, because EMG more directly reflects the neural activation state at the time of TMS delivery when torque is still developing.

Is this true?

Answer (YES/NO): NO